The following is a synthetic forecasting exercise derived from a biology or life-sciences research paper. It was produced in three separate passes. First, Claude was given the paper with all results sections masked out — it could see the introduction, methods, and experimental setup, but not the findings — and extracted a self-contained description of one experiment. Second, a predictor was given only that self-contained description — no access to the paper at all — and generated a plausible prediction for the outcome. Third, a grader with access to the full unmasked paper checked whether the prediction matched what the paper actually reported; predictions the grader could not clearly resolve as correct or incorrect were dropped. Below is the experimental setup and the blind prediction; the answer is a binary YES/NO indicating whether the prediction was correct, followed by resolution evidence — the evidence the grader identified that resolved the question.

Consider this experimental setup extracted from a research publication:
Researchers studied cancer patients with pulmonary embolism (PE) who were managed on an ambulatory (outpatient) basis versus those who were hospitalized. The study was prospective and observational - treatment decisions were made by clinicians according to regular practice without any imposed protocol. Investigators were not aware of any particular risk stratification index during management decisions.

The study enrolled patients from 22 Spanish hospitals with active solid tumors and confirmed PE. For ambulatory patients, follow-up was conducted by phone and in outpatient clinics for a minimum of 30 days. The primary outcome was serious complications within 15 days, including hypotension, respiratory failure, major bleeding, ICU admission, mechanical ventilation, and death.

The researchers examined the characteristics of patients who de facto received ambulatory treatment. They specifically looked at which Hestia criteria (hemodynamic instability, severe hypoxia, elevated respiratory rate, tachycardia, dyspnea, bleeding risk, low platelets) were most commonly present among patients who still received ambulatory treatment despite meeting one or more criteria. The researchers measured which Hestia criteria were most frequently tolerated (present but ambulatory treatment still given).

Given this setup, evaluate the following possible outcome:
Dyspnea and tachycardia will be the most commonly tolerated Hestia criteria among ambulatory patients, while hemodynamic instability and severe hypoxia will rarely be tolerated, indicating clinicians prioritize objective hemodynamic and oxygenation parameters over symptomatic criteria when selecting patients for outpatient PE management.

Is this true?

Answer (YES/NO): NO